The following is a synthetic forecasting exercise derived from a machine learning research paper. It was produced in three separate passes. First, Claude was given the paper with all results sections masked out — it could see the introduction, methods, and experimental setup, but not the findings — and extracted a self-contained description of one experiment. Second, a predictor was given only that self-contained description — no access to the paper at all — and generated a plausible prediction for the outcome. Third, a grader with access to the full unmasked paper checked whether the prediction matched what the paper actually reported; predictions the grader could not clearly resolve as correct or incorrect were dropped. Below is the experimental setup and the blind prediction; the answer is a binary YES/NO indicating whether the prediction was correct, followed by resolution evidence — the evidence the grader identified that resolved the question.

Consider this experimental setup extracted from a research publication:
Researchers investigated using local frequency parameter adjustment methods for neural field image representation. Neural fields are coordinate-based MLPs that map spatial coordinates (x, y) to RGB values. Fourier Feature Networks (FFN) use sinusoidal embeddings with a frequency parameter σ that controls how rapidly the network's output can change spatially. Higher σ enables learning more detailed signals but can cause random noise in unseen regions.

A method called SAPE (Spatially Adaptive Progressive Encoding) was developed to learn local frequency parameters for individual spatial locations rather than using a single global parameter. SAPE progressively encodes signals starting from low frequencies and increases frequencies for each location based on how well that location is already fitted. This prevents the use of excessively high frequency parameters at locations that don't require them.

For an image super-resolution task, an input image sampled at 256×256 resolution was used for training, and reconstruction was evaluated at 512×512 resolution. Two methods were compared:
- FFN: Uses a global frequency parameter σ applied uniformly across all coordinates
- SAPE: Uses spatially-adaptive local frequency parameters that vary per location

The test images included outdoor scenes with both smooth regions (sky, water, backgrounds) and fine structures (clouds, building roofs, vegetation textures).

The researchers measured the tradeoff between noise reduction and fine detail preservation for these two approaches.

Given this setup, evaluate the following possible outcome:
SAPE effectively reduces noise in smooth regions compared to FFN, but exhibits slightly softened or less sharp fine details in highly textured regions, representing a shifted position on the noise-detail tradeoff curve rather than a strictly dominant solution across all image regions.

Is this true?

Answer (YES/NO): YES